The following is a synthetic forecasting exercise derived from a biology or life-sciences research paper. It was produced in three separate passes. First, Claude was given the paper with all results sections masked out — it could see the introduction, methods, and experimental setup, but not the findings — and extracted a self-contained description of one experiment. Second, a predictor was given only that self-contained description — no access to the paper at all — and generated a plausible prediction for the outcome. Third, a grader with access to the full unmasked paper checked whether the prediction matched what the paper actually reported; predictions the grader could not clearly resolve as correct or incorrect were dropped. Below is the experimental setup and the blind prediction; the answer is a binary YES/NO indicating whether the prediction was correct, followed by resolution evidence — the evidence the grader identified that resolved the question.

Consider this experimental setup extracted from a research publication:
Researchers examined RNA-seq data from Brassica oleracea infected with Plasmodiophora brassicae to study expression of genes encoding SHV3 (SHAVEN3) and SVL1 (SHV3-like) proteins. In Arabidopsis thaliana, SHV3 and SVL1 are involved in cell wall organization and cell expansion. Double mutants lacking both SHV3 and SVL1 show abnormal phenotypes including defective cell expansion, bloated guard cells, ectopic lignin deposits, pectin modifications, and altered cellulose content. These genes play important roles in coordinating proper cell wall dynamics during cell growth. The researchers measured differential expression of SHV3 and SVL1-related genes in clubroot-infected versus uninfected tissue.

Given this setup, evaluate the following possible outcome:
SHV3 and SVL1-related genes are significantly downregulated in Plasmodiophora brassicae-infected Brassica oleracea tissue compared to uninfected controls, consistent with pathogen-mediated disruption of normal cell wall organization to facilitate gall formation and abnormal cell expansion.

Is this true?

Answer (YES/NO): NO